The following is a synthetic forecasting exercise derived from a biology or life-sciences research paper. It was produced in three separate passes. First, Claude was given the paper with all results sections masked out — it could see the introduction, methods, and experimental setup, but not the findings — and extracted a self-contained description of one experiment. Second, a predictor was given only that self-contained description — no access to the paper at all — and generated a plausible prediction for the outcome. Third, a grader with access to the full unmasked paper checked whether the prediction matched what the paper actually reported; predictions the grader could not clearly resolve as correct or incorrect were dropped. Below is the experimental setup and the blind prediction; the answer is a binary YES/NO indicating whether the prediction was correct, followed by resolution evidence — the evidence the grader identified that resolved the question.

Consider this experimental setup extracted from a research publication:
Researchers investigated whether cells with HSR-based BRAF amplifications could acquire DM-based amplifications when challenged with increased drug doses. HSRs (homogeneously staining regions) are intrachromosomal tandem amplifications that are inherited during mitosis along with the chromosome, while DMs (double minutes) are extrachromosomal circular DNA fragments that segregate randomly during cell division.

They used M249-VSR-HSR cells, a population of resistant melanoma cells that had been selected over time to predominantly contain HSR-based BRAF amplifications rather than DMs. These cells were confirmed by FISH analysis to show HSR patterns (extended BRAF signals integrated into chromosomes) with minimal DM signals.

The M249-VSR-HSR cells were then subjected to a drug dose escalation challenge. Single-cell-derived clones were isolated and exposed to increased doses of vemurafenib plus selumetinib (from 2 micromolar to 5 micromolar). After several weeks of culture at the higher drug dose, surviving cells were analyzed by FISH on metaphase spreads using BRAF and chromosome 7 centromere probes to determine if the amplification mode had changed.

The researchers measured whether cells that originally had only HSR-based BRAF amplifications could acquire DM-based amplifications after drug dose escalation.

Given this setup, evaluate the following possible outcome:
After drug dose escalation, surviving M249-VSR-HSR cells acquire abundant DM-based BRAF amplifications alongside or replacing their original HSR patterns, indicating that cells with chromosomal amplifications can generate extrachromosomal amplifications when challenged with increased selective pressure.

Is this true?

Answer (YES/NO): NO